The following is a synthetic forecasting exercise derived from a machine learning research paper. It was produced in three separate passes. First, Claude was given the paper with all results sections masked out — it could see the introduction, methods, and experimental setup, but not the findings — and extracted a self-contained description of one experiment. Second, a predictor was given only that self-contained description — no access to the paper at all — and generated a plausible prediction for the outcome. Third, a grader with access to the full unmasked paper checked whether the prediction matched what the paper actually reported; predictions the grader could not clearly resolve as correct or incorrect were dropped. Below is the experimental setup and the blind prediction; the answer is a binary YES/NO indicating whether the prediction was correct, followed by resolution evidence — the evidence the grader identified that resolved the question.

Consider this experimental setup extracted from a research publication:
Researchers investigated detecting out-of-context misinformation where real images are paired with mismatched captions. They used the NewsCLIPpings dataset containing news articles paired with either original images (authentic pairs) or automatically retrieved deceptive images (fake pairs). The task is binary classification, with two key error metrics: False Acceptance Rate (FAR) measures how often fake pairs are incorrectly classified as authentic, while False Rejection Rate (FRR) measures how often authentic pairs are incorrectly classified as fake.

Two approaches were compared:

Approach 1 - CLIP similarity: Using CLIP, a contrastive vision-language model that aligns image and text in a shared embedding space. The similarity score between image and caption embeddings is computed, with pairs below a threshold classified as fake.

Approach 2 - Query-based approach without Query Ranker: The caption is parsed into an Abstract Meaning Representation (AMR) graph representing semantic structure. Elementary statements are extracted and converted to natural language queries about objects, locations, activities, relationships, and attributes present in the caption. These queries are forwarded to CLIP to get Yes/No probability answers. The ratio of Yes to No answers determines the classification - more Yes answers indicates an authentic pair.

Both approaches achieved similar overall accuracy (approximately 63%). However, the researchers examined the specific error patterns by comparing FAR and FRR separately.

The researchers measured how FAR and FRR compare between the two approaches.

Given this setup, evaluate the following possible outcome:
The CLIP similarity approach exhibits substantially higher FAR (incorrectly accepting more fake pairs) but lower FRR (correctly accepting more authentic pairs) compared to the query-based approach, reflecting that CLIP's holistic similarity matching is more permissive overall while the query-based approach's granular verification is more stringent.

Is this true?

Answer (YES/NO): NO